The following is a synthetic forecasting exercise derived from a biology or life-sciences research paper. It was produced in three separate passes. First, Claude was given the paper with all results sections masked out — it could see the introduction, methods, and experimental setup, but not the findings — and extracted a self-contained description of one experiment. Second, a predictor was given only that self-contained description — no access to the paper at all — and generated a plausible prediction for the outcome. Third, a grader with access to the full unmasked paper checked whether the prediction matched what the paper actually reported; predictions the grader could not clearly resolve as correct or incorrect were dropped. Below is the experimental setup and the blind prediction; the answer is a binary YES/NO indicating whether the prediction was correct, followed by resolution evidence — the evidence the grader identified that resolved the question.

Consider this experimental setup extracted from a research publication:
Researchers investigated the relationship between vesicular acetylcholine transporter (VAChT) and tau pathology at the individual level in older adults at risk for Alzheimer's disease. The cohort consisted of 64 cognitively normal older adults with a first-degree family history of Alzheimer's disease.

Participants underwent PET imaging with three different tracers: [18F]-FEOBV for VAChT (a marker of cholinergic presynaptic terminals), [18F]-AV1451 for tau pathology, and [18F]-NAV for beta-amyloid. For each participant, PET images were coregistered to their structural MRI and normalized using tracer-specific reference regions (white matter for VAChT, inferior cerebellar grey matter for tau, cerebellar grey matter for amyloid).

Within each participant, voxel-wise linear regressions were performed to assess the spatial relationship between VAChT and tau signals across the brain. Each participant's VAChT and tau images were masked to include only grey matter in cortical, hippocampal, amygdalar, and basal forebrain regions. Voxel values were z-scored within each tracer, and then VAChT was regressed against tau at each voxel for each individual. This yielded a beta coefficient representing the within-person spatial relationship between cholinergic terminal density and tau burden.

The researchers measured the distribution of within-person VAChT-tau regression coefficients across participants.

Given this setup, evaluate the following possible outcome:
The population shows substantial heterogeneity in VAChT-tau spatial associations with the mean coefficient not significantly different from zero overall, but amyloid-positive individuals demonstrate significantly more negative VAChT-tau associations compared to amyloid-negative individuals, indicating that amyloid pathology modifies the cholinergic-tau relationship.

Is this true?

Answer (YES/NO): NO